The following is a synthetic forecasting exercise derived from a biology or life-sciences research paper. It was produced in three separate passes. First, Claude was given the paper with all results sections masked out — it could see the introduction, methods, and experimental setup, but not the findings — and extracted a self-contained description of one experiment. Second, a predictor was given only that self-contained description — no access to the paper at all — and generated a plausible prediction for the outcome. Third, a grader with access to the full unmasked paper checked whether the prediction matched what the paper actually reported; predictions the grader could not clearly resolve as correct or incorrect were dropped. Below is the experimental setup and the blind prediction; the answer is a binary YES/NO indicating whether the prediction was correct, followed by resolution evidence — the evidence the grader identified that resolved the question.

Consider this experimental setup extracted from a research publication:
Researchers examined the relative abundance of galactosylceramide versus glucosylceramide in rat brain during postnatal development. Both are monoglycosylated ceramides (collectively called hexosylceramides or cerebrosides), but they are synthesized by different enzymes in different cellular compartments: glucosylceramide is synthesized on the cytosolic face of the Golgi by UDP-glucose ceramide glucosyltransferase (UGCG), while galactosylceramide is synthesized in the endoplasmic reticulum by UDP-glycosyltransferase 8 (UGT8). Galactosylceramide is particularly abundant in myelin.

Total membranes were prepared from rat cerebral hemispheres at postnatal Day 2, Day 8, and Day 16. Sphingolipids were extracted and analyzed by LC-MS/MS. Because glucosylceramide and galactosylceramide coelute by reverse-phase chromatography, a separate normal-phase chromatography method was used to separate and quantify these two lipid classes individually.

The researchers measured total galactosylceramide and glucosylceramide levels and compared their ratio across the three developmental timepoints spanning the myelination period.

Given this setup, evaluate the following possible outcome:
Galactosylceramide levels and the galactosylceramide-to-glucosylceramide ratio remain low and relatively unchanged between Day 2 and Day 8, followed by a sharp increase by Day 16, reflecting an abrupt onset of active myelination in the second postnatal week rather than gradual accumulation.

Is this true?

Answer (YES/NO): NO